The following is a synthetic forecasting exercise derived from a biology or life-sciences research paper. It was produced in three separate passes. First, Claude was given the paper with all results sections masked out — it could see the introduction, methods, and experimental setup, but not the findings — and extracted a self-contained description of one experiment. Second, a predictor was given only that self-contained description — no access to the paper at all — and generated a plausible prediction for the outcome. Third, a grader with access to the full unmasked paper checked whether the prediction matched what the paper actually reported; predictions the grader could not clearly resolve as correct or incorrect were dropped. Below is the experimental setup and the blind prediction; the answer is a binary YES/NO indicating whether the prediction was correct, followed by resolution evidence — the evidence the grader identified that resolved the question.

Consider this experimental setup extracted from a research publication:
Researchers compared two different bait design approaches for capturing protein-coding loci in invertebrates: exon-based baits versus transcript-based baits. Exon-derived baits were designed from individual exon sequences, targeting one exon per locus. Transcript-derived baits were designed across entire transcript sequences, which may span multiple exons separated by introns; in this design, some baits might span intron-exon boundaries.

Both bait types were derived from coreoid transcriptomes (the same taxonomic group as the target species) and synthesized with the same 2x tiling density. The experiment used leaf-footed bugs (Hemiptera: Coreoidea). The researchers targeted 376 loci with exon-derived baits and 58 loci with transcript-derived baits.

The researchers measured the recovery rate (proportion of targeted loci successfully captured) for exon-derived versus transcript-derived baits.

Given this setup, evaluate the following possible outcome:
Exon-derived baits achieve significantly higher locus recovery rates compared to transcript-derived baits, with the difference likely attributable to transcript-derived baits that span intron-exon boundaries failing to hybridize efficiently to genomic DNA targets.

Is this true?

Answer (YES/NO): NO